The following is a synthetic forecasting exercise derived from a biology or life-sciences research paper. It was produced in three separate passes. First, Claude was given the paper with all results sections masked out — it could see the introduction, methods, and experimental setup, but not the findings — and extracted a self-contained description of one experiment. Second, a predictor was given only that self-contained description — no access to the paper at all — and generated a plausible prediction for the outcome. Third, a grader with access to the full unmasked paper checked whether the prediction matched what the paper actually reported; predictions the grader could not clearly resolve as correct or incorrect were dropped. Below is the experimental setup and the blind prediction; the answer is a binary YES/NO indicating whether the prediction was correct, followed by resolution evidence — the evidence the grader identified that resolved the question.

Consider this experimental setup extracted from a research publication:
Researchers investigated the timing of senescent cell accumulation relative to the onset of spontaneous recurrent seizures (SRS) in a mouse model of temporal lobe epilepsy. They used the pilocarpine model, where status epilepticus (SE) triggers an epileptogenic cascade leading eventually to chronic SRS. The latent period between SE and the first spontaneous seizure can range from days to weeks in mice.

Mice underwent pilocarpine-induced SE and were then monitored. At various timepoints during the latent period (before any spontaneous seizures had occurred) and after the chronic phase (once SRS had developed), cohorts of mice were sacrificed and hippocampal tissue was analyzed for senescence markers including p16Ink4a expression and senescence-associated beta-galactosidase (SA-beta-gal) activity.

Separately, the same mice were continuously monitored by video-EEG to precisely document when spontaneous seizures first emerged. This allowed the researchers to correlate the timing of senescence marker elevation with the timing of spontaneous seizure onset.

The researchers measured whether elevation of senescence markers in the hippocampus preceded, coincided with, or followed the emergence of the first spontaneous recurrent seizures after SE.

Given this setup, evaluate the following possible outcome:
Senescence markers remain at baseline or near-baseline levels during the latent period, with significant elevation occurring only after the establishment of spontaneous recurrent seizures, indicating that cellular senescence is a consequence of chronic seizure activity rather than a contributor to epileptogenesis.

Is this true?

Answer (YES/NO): NO